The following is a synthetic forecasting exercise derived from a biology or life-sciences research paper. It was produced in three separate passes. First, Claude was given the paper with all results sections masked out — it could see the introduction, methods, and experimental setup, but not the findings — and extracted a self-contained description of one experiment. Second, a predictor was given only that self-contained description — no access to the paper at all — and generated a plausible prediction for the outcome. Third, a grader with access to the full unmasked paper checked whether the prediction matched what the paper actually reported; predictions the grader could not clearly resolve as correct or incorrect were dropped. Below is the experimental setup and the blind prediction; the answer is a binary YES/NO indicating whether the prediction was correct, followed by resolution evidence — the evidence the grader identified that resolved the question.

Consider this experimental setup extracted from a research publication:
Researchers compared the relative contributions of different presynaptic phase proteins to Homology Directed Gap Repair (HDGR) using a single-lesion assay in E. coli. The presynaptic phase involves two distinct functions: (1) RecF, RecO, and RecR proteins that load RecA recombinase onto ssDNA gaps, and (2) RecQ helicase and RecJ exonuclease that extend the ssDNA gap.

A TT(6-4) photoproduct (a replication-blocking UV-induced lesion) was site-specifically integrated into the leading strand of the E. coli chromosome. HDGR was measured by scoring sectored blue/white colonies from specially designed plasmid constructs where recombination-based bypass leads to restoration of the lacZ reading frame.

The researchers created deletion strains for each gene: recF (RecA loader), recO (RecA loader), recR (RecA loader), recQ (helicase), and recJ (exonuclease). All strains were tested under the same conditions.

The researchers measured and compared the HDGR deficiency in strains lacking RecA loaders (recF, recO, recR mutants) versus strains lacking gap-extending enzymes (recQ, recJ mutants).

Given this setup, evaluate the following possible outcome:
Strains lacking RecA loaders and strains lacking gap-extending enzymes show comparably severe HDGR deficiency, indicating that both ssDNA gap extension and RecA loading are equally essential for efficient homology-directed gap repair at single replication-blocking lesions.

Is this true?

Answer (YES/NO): NO